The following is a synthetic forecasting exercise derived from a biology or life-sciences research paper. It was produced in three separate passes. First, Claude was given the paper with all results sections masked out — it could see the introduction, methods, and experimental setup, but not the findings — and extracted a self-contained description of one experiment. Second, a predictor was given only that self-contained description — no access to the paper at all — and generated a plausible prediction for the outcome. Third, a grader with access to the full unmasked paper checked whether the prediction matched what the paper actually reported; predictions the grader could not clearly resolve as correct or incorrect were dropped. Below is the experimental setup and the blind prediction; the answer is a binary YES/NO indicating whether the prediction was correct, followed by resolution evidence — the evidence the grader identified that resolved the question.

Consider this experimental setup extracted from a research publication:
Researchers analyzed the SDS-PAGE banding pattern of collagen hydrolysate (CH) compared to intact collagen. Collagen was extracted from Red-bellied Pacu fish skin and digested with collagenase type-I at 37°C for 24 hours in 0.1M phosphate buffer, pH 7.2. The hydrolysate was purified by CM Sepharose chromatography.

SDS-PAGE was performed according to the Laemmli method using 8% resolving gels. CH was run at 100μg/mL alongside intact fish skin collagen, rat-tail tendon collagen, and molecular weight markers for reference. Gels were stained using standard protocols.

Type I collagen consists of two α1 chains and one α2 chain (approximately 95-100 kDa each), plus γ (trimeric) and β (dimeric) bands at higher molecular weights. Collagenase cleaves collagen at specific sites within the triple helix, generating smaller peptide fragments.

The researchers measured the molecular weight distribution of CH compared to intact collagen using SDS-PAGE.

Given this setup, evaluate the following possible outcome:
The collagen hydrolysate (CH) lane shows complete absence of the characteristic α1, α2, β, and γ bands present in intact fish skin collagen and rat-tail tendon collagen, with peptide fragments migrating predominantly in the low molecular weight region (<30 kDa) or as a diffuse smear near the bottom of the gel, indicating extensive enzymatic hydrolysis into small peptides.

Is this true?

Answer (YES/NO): YES